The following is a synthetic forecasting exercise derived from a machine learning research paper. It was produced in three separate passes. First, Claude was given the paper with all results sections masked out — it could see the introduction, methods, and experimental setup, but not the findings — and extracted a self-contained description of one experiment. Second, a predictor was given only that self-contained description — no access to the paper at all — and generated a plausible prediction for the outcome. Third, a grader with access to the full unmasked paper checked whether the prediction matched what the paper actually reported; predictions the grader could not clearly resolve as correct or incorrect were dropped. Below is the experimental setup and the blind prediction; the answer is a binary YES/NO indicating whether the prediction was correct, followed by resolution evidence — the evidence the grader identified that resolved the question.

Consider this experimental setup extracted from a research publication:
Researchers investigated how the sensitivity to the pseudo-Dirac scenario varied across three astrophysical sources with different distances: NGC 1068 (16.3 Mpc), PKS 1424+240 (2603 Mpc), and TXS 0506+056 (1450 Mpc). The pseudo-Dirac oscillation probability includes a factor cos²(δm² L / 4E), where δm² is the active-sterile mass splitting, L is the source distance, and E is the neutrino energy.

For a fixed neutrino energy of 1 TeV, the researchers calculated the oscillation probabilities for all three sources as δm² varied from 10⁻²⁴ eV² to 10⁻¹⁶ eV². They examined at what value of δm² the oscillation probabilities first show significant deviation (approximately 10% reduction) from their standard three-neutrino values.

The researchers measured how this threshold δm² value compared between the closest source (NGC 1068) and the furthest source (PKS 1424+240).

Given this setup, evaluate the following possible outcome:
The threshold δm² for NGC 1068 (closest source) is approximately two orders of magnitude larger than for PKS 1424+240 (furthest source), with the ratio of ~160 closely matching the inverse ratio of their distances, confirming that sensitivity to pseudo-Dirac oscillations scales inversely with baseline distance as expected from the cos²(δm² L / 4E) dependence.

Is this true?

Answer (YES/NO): NO